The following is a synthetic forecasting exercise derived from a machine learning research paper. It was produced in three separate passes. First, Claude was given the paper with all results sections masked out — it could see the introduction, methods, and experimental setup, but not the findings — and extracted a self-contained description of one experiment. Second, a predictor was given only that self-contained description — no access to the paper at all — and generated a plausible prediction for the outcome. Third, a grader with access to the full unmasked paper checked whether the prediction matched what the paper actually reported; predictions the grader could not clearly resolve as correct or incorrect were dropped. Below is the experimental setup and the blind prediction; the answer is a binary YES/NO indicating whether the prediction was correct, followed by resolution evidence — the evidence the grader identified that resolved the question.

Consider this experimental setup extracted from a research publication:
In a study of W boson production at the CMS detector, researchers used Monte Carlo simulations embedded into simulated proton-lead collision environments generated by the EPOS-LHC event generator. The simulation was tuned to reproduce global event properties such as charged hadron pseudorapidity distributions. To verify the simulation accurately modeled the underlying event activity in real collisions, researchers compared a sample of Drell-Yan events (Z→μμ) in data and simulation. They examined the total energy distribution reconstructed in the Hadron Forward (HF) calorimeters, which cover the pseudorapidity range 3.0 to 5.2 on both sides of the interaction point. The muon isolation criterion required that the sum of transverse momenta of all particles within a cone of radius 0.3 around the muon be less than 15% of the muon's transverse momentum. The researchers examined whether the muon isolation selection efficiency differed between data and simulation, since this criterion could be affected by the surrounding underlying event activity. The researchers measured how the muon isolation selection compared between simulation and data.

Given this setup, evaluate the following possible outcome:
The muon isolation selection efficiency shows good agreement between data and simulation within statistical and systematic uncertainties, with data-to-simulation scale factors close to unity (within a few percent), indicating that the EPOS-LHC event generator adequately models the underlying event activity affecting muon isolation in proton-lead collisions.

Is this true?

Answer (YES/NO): NO